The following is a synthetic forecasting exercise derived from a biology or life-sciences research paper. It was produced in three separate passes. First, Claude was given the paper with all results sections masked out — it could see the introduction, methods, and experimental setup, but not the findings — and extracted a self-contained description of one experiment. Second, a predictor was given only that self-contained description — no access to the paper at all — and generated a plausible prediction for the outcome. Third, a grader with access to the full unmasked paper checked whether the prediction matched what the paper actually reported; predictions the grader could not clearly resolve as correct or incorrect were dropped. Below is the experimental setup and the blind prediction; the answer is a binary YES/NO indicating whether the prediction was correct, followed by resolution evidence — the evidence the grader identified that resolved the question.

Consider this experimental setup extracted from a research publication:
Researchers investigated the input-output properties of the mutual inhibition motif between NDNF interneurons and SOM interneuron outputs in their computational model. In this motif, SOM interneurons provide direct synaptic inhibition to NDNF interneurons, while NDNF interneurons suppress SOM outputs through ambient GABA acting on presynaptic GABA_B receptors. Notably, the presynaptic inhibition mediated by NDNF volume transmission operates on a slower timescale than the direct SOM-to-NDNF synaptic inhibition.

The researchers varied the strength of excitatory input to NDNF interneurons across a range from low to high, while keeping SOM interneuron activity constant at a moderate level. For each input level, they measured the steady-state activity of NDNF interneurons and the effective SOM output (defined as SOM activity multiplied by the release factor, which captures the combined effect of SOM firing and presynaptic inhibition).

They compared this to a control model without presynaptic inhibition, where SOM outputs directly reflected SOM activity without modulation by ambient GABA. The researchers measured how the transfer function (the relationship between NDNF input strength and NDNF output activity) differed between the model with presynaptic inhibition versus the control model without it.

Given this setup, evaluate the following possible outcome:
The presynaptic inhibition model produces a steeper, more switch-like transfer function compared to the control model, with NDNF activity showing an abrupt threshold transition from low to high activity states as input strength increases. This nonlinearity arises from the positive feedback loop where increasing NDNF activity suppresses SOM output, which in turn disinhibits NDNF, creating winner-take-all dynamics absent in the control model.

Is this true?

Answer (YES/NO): NO